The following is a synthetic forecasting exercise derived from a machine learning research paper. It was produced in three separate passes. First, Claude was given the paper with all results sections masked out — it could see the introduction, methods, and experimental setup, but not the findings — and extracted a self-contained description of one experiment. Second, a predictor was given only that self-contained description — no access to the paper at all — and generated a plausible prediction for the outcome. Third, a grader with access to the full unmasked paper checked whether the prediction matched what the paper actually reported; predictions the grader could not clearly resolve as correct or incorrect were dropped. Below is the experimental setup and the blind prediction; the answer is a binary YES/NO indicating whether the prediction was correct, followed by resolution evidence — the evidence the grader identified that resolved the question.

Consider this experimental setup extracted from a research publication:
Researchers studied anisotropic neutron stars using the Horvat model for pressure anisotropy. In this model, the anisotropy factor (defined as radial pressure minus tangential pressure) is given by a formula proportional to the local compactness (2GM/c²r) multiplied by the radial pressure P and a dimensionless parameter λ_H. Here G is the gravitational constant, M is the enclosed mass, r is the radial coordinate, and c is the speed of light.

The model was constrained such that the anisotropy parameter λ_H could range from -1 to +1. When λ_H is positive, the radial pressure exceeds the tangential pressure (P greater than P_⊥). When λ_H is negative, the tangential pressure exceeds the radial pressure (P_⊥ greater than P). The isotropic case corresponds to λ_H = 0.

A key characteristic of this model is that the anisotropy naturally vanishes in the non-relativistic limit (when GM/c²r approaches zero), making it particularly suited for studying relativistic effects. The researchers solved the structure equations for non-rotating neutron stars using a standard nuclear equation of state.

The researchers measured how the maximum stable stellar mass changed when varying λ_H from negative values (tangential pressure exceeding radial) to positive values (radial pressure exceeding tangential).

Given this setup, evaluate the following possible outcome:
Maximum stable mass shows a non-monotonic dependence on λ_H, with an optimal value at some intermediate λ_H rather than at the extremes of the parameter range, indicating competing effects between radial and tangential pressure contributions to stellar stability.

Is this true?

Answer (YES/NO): NO